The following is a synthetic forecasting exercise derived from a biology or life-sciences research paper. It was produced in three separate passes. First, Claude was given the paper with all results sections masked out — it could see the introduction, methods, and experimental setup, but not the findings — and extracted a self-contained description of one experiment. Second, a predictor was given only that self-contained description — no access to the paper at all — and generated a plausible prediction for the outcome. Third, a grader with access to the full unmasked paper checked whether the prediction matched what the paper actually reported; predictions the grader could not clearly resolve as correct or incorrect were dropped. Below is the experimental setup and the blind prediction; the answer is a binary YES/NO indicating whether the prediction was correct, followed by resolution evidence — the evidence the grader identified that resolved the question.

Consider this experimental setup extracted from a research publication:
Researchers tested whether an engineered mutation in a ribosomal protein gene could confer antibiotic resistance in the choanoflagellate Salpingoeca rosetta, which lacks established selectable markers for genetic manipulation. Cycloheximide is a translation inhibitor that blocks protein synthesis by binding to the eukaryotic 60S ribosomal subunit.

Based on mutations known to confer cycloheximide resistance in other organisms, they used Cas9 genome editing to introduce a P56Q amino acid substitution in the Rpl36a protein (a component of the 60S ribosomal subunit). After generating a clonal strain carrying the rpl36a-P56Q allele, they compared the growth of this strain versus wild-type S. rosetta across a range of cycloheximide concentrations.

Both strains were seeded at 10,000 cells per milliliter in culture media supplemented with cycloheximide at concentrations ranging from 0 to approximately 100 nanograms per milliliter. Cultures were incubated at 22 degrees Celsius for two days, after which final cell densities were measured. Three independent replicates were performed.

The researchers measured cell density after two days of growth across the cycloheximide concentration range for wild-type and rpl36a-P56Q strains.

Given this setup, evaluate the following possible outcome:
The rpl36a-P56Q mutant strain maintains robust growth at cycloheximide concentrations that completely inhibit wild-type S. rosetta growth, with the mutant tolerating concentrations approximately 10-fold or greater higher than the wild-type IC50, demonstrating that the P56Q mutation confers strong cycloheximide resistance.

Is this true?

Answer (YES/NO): NO